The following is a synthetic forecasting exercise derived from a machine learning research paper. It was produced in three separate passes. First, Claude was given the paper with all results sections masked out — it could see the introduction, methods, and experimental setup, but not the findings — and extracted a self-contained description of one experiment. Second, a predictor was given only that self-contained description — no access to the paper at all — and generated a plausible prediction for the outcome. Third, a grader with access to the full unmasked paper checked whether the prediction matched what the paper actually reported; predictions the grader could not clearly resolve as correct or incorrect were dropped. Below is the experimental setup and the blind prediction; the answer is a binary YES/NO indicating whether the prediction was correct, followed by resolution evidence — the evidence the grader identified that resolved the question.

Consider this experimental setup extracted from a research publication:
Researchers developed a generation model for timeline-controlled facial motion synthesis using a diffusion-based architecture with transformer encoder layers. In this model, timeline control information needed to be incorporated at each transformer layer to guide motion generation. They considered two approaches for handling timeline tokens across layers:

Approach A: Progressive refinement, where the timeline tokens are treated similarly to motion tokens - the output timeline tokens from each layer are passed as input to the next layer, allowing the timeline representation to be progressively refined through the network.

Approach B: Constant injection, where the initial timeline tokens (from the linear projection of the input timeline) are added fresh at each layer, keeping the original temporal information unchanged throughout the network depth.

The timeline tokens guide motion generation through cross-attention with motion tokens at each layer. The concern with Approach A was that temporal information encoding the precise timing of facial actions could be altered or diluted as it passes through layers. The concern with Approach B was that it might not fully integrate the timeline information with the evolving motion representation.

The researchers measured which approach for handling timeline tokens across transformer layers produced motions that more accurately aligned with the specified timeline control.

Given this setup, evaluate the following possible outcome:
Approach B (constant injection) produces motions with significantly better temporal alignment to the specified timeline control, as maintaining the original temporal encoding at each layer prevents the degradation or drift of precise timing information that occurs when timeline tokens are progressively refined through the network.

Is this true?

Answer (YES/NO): YES